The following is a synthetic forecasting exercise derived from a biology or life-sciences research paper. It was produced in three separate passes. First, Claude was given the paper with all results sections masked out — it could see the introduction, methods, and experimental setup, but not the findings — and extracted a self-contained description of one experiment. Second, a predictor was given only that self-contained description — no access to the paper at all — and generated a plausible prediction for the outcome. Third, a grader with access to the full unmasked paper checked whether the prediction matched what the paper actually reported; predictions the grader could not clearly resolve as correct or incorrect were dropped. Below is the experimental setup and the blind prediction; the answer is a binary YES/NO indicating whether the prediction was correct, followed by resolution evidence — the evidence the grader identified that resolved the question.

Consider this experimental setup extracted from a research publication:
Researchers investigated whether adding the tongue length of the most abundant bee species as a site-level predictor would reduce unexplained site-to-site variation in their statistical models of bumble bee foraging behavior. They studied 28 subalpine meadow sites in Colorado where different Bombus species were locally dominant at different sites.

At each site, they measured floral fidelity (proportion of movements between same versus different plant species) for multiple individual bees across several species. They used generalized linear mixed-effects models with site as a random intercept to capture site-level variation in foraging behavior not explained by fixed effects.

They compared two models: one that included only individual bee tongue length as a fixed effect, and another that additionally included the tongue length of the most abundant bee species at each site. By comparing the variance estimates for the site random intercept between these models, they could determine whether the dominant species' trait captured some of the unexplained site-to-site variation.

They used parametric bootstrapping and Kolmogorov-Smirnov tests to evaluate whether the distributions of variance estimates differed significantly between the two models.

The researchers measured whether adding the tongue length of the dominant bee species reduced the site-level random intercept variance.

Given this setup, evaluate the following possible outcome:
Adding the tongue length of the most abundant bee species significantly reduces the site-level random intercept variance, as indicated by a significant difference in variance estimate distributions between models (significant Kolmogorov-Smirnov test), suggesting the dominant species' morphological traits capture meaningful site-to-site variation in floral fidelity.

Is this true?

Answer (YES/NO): YES